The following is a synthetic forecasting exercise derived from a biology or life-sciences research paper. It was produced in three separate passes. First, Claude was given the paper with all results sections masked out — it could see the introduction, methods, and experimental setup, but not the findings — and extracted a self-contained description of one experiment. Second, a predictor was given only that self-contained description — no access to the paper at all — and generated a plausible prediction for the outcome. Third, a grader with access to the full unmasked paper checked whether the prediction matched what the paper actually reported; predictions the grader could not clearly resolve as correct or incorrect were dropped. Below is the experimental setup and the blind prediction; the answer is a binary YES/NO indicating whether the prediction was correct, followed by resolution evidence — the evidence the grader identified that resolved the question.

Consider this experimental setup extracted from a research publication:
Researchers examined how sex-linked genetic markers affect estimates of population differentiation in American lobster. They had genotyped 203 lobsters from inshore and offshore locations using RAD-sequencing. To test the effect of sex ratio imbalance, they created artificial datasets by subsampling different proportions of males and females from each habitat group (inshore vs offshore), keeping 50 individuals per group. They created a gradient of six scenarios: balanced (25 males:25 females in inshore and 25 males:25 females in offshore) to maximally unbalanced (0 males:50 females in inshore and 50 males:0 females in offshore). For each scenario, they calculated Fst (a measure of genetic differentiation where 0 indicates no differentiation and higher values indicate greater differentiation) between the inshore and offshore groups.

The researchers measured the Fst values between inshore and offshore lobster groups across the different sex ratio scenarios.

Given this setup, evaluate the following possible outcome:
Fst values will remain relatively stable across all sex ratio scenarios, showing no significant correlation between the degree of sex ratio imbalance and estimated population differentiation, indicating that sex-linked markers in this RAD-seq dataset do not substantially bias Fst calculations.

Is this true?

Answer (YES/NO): NO